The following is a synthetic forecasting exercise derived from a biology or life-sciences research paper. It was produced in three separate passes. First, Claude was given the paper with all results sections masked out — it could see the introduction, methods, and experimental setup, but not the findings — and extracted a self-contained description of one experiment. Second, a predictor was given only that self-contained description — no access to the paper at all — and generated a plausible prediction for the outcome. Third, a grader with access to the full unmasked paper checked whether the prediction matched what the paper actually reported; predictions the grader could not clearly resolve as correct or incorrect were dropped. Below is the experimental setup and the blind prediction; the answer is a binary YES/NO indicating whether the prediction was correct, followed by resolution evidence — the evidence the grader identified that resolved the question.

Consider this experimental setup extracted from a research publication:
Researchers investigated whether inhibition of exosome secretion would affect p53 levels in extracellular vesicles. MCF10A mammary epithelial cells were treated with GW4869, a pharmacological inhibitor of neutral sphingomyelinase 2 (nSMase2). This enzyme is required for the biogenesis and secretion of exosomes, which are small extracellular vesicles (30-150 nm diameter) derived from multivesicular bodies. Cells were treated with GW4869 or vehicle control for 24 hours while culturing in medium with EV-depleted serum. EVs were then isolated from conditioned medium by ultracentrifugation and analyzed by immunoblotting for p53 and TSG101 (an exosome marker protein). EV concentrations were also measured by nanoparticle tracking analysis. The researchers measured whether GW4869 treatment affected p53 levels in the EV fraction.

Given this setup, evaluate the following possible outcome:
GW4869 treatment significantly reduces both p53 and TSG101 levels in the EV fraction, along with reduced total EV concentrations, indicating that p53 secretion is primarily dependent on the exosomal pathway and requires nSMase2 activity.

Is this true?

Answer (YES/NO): YES